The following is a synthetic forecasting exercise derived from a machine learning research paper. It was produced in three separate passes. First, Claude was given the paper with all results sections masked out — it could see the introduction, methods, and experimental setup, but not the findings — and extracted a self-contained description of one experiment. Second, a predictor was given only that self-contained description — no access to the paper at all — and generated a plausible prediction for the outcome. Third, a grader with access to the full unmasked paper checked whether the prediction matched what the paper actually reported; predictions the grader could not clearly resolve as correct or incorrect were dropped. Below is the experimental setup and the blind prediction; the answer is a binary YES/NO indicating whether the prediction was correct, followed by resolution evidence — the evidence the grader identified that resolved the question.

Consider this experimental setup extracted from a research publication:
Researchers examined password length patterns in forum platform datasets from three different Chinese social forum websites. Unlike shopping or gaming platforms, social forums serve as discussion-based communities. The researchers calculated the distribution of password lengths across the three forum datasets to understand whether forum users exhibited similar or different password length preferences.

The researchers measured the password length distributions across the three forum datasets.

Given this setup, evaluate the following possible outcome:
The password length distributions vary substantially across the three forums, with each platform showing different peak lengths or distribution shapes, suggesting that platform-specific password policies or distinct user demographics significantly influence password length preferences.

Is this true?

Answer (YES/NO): YES